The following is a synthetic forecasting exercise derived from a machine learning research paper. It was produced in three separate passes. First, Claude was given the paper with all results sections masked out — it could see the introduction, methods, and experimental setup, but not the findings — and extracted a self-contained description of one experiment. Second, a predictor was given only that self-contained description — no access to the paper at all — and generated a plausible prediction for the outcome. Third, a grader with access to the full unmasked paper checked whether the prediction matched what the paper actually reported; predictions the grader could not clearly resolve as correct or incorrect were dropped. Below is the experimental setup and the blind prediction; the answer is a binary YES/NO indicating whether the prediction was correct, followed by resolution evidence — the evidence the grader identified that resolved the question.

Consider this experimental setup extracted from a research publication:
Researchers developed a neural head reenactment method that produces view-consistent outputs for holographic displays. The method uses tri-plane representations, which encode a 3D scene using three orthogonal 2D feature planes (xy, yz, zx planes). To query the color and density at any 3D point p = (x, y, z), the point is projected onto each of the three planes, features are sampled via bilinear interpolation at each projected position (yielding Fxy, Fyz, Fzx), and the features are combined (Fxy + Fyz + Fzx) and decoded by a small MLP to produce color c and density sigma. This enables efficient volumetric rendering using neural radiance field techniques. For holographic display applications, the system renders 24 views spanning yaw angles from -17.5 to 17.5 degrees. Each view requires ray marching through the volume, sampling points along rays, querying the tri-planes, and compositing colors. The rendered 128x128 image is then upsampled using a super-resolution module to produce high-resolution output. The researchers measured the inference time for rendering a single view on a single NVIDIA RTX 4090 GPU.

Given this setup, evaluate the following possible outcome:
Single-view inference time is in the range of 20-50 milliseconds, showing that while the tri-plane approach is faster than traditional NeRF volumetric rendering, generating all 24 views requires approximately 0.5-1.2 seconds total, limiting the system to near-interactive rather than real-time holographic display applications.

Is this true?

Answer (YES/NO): YES